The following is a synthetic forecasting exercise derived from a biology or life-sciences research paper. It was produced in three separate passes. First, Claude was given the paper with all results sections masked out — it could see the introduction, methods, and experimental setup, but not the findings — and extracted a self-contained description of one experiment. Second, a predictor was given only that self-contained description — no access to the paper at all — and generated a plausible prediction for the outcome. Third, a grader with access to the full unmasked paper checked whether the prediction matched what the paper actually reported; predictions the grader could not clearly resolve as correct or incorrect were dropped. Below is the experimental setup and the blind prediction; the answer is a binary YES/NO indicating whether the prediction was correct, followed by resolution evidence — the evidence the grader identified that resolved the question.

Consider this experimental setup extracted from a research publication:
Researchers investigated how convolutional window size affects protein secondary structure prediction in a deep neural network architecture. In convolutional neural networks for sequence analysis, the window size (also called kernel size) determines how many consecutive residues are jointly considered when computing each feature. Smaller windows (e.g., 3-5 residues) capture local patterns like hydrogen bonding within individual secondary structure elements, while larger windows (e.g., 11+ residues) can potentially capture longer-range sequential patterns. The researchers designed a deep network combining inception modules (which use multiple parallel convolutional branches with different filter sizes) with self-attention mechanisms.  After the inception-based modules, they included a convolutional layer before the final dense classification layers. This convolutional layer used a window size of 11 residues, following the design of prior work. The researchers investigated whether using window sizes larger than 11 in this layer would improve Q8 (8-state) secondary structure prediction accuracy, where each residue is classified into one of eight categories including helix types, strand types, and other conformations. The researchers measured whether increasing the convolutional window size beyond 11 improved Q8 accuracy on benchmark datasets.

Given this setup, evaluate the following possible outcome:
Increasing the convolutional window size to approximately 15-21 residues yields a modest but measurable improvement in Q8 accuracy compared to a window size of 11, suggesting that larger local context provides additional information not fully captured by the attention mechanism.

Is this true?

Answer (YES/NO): NO